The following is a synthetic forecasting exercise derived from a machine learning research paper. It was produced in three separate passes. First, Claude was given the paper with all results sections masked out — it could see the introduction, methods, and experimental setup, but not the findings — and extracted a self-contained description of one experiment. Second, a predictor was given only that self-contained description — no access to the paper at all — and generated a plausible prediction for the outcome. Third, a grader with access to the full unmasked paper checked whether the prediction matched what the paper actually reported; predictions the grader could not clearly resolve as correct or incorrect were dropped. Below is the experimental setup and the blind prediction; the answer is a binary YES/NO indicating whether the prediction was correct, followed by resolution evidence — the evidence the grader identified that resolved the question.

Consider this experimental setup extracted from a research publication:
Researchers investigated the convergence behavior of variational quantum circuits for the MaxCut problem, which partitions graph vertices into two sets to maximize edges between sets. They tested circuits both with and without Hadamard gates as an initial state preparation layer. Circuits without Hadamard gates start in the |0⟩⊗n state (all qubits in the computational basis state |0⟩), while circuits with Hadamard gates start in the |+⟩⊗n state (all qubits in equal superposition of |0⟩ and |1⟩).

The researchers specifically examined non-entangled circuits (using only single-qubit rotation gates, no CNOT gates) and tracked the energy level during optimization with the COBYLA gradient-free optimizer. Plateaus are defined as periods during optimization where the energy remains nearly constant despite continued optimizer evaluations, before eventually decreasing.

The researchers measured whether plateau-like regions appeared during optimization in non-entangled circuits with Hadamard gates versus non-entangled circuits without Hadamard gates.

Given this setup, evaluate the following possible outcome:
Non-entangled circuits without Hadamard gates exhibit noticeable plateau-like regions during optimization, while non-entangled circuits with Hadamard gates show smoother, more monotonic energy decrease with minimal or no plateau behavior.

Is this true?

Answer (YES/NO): NO